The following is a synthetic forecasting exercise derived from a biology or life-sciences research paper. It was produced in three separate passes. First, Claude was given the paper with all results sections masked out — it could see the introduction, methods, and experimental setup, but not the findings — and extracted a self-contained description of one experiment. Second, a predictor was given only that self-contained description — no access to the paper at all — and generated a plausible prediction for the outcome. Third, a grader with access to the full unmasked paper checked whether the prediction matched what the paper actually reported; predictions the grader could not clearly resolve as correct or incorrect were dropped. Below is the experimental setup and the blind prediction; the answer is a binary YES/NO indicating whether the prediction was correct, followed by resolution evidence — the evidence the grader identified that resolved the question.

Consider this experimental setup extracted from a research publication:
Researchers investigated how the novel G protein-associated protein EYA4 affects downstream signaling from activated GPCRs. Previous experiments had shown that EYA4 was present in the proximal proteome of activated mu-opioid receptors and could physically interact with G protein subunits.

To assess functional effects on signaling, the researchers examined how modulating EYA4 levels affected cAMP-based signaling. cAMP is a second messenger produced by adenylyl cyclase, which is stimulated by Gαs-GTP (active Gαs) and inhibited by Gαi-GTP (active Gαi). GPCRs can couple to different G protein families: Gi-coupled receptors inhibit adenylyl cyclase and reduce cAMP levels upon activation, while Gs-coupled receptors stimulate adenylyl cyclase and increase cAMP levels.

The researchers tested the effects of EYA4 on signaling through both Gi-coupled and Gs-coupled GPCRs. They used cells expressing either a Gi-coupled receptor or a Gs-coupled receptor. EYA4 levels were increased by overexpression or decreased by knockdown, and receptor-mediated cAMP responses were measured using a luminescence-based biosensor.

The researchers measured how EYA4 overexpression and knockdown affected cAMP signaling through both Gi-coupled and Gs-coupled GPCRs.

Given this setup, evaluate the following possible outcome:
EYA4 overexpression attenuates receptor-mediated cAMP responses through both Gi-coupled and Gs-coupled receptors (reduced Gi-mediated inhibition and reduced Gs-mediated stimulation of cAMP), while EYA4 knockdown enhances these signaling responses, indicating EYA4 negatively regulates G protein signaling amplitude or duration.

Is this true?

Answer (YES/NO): NO